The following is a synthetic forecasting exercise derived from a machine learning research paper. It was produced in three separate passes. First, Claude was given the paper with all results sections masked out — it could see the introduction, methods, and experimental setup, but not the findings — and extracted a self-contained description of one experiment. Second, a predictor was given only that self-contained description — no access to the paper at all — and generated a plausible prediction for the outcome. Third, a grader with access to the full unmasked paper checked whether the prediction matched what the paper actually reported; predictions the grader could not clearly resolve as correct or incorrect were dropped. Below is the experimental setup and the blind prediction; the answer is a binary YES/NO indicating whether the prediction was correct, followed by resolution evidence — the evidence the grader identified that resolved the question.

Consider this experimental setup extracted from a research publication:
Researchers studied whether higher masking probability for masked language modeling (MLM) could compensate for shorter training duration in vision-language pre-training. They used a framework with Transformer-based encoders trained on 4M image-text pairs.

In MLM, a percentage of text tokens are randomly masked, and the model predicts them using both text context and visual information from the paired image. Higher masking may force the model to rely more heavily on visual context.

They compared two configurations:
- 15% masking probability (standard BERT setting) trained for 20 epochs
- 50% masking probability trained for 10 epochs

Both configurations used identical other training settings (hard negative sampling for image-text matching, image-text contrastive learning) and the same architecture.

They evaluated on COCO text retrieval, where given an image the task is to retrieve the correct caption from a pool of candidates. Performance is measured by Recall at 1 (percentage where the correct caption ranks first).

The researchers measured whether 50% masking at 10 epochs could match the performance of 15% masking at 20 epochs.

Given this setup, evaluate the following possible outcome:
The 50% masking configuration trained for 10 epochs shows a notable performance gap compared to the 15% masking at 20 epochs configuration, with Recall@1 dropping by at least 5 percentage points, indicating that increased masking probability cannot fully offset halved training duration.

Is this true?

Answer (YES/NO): NO